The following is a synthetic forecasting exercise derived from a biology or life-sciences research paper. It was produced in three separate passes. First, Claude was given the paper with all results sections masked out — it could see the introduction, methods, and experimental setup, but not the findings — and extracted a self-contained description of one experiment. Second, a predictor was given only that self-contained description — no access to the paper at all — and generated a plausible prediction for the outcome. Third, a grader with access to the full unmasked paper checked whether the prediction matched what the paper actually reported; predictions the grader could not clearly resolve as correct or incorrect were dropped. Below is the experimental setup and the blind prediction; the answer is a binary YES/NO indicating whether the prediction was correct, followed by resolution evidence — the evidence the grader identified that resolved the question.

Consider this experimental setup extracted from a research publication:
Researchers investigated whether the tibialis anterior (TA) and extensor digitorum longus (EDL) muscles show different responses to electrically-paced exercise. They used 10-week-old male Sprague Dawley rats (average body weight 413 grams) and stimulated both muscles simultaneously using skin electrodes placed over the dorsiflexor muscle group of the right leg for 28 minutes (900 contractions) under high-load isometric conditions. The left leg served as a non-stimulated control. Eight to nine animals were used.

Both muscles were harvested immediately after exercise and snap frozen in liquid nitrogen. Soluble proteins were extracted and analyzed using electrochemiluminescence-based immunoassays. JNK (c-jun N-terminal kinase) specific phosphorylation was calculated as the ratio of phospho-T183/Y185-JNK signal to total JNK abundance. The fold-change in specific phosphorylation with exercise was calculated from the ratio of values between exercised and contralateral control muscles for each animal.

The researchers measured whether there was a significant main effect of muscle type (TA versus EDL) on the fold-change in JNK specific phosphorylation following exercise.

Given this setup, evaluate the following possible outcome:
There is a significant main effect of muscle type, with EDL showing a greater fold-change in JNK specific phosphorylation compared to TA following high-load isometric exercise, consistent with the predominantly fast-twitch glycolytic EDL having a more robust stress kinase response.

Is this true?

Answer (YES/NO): NO